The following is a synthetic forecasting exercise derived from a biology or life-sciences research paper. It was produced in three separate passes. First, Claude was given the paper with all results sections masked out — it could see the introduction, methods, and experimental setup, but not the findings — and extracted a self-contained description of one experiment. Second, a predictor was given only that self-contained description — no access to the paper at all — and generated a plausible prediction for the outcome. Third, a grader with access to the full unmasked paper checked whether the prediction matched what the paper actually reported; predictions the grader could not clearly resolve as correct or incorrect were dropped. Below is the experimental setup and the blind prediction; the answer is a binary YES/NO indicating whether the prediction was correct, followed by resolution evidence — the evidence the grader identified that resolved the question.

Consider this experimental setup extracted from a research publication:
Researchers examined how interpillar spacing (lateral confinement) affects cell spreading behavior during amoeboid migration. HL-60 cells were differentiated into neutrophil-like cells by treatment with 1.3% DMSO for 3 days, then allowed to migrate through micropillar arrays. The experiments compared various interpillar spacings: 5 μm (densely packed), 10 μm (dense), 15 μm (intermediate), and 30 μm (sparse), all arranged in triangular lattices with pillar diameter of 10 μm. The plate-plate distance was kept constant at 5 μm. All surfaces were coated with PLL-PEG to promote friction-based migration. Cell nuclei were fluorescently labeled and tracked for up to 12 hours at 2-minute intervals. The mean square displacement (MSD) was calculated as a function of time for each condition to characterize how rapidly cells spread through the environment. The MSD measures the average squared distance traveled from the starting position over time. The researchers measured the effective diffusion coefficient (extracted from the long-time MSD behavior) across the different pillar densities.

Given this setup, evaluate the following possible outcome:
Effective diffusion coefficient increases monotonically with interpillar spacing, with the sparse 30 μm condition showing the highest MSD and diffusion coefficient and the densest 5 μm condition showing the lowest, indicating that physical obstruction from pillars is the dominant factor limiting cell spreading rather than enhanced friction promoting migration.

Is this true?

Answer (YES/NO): NO